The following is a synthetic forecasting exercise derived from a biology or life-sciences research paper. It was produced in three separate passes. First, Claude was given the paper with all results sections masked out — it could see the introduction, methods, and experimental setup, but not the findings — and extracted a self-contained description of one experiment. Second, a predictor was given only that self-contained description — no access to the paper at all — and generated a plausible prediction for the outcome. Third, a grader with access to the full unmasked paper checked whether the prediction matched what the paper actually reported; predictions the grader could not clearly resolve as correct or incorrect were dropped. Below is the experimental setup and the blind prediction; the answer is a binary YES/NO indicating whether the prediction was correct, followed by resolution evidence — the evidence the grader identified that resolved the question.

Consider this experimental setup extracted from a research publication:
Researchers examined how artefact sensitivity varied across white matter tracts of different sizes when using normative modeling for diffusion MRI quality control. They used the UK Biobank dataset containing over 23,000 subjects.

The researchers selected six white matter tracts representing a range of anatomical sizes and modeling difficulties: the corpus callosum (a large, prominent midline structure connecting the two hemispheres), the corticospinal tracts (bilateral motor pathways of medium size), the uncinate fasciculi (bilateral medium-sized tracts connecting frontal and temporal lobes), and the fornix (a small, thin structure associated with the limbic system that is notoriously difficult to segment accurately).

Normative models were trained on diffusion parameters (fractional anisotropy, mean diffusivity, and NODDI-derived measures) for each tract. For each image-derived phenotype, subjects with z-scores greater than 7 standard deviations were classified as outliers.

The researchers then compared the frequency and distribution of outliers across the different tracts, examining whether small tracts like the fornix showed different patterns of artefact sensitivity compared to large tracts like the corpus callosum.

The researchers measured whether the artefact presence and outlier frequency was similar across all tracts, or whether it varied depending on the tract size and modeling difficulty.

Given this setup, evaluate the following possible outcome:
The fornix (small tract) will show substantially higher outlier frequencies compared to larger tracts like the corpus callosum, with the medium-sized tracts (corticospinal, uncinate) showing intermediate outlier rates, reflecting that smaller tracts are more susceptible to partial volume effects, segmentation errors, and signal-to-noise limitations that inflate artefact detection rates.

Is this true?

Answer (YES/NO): NO